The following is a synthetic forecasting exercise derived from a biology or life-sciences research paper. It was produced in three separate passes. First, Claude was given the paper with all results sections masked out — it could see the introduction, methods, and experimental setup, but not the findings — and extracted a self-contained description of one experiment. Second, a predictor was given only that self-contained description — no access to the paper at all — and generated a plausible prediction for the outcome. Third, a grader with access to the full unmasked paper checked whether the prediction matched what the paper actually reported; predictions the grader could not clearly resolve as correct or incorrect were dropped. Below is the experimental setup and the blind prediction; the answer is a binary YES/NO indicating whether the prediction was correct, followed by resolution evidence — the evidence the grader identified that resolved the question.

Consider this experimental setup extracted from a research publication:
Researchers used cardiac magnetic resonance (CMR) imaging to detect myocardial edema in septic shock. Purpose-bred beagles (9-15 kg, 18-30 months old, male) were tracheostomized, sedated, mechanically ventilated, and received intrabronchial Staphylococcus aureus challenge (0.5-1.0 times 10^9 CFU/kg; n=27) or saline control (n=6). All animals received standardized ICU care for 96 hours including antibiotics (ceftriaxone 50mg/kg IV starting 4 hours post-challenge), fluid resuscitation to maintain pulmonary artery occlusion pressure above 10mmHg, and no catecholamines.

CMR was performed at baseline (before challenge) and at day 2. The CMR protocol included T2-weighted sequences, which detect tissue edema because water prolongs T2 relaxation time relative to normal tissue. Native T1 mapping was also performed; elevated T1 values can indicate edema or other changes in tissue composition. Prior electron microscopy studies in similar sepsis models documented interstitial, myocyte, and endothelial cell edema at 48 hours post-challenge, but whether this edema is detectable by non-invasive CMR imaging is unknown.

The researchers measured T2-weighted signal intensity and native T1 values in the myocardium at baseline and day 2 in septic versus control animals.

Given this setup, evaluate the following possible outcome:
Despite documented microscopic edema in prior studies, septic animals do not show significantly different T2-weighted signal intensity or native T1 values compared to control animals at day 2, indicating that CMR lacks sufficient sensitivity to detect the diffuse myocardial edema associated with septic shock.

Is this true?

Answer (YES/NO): NO